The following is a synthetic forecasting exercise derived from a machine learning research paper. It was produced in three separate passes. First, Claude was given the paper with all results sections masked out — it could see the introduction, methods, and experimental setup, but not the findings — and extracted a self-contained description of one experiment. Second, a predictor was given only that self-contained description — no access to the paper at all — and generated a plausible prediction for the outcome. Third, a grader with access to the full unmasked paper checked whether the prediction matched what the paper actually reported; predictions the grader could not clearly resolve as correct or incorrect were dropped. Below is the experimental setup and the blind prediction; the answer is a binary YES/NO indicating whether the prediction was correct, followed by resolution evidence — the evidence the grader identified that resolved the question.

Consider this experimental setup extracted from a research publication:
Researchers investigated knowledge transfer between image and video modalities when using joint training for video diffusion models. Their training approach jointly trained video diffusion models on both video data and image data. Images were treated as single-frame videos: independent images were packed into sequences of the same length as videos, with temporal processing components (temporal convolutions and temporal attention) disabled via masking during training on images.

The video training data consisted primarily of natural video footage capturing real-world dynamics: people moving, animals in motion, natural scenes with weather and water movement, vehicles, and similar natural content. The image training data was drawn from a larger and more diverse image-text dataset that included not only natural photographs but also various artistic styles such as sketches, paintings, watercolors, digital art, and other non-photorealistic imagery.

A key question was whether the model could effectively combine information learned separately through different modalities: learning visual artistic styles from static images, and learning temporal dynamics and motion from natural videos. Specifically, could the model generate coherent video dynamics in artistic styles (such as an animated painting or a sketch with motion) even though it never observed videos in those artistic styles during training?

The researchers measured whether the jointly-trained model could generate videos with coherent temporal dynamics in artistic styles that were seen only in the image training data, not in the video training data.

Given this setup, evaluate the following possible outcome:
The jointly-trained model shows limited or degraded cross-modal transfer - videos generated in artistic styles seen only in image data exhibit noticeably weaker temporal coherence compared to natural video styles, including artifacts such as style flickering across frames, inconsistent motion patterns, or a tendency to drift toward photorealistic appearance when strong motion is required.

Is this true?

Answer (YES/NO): NO